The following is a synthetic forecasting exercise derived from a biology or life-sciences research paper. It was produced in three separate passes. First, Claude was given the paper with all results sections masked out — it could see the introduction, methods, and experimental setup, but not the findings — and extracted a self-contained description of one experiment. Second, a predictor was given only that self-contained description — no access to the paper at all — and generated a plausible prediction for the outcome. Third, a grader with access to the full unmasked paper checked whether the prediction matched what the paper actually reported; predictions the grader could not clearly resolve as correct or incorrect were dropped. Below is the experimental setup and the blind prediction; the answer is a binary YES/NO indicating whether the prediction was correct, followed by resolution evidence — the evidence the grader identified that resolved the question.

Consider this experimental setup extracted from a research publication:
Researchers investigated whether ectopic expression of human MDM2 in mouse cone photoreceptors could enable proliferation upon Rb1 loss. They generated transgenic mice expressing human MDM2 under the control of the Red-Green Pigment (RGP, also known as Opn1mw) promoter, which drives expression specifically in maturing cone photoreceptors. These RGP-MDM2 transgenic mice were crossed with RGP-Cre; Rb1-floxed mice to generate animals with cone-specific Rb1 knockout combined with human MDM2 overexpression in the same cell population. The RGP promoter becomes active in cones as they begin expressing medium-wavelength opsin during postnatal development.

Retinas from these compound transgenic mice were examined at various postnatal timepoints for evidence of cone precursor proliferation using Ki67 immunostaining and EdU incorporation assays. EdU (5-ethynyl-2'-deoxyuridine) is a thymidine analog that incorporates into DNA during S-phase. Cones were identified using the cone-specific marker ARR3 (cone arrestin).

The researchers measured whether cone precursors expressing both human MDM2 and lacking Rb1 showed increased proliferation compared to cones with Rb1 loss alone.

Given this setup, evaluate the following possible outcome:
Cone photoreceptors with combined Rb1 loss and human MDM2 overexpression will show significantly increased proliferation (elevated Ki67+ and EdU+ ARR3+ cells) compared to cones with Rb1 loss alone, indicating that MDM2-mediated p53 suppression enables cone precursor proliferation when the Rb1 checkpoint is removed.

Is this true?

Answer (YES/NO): NO